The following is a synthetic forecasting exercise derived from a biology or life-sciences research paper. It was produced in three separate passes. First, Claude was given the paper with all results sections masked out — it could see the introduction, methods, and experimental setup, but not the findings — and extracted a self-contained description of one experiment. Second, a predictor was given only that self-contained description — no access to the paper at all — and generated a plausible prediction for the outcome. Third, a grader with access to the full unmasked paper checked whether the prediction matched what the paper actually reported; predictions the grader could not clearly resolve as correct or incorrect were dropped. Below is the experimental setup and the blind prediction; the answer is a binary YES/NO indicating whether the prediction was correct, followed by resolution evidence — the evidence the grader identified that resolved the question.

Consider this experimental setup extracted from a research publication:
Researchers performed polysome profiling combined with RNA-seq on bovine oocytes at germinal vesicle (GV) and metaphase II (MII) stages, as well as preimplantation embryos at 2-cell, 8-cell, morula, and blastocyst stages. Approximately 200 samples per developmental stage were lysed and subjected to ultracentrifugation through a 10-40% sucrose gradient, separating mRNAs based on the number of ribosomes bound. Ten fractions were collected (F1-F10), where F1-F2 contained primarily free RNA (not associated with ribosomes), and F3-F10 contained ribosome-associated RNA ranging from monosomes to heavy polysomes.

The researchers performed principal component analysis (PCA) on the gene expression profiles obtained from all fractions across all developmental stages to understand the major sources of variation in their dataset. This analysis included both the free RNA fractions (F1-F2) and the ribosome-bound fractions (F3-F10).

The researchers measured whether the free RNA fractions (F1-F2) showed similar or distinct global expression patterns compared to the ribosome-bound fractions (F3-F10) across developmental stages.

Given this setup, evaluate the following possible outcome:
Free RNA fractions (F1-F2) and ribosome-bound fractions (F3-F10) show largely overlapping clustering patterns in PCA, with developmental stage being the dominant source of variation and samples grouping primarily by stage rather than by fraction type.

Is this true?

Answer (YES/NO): NO